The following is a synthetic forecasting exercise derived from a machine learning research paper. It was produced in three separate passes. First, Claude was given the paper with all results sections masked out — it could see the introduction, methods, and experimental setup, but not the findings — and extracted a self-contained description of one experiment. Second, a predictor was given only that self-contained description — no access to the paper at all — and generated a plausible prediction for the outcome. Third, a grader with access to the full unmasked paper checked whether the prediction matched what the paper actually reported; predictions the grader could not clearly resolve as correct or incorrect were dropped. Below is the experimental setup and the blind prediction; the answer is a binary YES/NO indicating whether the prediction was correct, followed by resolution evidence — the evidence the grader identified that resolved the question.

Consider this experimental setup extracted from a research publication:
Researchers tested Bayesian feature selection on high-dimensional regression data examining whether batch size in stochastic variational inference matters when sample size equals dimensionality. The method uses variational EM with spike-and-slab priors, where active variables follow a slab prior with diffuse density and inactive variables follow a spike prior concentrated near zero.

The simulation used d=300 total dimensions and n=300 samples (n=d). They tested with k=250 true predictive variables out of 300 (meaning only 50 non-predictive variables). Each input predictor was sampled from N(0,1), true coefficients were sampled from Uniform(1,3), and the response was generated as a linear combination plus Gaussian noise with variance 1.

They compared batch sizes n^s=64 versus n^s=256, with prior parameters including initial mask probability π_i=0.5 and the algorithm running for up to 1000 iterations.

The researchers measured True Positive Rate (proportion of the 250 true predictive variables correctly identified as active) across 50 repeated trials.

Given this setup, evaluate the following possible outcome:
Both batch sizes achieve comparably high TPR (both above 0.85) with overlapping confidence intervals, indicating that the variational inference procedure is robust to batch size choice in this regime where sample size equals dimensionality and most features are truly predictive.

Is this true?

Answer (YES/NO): YES